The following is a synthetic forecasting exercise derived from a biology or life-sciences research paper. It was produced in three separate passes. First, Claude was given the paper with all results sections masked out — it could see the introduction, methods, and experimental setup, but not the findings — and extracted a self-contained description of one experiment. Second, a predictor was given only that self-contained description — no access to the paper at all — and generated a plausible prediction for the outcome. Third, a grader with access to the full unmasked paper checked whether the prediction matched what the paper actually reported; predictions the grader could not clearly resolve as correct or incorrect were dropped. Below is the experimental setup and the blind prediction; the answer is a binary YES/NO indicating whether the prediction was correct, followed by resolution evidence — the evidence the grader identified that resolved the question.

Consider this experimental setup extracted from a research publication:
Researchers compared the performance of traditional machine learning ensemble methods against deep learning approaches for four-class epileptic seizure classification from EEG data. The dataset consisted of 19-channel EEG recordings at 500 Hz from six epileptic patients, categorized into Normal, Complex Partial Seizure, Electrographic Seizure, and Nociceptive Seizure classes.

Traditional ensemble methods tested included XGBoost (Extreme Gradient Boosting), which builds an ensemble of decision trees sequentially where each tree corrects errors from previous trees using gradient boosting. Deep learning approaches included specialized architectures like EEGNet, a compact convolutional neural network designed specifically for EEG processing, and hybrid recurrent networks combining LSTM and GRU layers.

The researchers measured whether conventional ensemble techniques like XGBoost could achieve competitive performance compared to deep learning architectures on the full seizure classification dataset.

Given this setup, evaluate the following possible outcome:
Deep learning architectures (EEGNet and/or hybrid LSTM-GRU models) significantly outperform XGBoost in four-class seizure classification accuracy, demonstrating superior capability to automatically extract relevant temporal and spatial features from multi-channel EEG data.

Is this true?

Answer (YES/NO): NO